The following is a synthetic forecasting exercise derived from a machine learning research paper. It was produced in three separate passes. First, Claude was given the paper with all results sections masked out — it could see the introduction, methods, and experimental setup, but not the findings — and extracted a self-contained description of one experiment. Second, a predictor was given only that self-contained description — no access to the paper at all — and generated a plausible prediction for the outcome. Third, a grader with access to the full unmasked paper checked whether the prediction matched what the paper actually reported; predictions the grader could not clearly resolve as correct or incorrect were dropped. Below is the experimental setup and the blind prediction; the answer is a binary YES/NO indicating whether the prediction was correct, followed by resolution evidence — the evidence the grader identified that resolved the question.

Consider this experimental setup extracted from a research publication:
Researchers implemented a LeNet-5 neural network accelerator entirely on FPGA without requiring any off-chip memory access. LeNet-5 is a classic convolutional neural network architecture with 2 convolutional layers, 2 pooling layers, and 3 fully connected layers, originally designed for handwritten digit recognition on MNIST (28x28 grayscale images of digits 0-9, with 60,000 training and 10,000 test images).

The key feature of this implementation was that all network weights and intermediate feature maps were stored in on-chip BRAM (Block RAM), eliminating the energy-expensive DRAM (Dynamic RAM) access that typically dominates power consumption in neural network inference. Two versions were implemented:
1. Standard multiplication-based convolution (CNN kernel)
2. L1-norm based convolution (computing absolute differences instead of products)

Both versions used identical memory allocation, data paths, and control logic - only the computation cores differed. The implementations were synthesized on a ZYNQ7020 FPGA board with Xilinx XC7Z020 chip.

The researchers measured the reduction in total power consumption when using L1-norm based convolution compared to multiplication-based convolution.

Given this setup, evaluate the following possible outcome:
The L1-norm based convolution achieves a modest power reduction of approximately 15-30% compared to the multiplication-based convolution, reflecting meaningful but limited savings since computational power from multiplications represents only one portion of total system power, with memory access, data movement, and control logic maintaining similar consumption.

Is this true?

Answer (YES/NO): NO